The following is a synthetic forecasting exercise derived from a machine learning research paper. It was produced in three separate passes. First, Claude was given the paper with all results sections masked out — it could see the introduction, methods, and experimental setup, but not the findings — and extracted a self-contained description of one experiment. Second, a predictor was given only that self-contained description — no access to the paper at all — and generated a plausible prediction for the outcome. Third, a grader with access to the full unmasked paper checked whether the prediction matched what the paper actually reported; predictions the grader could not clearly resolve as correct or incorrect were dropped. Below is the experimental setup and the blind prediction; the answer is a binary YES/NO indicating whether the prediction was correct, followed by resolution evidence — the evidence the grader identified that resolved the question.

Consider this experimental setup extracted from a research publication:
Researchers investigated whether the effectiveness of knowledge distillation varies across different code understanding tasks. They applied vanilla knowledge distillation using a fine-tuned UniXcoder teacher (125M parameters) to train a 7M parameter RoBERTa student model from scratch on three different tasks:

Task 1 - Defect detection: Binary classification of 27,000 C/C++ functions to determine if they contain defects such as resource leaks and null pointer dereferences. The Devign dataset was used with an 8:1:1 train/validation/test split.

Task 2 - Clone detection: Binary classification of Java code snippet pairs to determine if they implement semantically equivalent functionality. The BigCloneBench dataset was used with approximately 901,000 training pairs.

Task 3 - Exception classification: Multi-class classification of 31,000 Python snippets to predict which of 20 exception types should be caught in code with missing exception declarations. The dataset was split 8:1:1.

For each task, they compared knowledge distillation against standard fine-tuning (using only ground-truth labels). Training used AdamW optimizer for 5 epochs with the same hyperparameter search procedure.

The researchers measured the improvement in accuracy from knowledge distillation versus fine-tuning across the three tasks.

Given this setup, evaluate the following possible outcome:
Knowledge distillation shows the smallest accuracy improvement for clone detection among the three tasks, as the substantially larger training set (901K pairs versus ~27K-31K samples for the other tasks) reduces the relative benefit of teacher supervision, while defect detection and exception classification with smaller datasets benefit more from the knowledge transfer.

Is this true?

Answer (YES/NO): YES